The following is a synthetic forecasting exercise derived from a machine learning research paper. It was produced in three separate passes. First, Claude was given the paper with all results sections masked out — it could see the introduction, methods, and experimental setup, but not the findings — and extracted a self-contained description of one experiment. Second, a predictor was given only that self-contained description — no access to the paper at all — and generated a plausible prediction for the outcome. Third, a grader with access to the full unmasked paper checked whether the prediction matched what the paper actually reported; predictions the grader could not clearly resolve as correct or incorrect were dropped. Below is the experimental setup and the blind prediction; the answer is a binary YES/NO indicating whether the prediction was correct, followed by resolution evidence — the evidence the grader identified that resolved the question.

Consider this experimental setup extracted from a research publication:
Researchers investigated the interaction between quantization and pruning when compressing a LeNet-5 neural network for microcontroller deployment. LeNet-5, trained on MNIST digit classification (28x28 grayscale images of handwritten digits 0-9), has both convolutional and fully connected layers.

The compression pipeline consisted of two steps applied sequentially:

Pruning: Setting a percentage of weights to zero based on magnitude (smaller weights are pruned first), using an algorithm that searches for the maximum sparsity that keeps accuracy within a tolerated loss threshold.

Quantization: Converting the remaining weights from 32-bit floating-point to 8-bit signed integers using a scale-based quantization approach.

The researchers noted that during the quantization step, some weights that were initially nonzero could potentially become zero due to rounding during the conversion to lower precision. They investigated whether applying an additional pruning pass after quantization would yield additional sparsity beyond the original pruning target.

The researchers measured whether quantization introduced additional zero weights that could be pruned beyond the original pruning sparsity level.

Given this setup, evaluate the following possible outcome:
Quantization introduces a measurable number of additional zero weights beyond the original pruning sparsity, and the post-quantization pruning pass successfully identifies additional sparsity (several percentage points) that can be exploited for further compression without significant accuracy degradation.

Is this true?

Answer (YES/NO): NO